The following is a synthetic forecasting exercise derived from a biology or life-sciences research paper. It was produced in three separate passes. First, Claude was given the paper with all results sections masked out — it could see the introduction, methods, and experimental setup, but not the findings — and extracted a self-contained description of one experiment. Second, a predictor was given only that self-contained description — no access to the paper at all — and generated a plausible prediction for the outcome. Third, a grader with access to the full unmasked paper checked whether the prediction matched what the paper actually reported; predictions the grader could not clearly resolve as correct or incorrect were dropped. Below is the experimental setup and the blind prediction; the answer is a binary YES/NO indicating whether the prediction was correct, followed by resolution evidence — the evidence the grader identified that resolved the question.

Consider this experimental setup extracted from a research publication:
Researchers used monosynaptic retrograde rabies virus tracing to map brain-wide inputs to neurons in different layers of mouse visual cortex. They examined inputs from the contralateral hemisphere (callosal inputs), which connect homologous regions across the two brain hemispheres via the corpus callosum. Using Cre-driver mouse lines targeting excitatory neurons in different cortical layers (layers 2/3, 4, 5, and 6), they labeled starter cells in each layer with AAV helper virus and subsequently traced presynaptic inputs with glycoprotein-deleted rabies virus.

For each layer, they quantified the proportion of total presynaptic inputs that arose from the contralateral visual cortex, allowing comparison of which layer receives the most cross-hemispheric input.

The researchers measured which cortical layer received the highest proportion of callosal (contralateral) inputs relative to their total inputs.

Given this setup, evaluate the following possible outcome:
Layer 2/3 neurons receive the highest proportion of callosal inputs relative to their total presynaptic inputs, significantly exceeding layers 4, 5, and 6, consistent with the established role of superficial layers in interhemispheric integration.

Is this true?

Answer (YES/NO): NO